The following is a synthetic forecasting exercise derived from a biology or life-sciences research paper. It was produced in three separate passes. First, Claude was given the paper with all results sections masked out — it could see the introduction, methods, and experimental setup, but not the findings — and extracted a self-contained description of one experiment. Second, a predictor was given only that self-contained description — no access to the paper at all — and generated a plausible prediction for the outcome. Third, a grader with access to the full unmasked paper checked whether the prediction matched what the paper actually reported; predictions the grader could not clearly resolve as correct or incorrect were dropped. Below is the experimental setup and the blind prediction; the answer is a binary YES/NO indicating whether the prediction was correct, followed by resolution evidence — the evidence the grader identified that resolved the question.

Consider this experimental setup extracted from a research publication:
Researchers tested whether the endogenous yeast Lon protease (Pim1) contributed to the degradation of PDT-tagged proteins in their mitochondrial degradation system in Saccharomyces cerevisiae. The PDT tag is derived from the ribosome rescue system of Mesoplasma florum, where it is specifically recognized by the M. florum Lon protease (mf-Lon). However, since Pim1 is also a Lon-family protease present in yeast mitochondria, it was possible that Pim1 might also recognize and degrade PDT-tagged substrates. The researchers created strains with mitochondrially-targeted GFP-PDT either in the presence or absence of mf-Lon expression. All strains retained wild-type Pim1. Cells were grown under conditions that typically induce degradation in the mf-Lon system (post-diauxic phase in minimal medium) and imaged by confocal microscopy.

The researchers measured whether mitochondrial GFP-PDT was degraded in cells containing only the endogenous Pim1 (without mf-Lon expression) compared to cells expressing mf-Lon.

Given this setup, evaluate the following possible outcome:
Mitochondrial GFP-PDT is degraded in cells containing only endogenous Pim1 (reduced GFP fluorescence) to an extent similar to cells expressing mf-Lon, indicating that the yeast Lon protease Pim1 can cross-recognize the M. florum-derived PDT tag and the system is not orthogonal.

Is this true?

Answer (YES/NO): NO